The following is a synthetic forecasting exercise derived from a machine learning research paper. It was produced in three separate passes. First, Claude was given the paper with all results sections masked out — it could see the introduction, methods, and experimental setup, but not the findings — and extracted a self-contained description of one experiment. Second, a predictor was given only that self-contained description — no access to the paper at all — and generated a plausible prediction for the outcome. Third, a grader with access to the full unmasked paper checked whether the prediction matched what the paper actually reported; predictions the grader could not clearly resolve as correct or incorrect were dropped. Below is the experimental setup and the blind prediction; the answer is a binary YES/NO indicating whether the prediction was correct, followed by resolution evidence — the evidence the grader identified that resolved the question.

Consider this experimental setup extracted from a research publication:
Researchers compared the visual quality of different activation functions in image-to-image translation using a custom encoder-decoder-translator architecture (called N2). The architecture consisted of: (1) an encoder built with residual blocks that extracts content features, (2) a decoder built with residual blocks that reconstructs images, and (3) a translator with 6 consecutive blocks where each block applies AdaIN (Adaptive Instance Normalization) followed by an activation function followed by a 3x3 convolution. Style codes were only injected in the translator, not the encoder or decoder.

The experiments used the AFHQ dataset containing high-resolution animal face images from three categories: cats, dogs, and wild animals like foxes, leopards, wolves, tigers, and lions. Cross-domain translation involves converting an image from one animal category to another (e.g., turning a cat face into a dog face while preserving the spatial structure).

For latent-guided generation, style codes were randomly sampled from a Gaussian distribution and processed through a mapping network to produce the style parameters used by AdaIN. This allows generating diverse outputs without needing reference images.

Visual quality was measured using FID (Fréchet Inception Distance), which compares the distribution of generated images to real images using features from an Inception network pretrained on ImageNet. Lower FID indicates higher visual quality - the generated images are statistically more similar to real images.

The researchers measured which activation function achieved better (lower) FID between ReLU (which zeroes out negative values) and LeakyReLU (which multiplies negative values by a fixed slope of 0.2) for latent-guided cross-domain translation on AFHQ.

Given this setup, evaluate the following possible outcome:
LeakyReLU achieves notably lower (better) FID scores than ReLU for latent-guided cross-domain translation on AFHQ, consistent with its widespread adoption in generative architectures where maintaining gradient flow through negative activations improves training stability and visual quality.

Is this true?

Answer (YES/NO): NO